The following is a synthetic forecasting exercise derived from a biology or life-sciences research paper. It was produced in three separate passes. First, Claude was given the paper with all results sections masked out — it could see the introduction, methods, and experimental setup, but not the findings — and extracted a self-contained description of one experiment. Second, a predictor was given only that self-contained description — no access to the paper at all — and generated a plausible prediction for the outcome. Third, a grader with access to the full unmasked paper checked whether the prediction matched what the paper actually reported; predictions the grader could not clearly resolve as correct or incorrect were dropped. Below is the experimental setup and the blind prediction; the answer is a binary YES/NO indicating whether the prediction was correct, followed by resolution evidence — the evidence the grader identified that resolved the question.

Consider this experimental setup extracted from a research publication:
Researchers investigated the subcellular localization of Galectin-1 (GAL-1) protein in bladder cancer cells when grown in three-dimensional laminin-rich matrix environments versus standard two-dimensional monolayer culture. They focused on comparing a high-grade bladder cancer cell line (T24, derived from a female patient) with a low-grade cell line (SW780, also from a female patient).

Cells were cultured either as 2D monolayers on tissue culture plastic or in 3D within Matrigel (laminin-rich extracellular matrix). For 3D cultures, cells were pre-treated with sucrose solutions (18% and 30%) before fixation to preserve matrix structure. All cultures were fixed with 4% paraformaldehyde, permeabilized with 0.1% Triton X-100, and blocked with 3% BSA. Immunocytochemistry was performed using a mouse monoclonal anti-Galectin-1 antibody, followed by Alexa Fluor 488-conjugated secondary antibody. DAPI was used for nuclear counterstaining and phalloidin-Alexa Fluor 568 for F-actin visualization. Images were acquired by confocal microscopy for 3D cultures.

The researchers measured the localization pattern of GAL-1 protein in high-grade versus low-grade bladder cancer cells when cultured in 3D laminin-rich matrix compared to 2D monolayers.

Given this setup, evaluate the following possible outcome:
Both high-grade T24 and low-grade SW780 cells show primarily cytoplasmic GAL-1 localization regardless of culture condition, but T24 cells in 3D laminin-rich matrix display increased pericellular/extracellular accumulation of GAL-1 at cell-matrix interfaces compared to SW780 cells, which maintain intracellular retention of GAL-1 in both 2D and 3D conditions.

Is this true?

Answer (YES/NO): NO